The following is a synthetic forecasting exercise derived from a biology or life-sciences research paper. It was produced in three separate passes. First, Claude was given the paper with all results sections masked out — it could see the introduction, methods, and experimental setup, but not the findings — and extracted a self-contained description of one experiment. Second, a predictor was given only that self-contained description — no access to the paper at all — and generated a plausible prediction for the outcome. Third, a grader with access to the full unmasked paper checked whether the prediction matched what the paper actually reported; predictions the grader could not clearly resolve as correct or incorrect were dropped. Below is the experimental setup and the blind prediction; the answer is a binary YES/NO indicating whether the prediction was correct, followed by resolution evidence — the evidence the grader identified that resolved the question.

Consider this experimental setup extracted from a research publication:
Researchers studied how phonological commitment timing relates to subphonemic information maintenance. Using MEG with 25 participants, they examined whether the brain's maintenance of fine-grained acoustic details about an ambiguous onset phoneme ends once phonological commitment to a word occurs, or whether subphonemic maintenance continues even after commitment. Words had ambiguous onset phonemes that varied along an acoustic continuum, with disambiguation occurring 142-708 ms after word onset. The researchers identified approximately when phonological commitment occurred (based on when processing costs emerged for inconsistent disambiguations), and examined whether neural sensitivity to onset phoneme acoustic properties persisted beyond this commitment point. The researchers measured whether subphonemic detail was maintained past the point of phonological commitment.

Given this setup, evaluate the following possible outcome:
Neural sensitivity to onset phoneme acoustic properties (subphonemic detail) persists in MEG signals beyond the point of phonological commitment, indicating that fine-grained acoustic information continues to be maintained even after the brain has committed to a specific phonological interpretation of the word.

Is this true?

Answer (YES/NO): YES